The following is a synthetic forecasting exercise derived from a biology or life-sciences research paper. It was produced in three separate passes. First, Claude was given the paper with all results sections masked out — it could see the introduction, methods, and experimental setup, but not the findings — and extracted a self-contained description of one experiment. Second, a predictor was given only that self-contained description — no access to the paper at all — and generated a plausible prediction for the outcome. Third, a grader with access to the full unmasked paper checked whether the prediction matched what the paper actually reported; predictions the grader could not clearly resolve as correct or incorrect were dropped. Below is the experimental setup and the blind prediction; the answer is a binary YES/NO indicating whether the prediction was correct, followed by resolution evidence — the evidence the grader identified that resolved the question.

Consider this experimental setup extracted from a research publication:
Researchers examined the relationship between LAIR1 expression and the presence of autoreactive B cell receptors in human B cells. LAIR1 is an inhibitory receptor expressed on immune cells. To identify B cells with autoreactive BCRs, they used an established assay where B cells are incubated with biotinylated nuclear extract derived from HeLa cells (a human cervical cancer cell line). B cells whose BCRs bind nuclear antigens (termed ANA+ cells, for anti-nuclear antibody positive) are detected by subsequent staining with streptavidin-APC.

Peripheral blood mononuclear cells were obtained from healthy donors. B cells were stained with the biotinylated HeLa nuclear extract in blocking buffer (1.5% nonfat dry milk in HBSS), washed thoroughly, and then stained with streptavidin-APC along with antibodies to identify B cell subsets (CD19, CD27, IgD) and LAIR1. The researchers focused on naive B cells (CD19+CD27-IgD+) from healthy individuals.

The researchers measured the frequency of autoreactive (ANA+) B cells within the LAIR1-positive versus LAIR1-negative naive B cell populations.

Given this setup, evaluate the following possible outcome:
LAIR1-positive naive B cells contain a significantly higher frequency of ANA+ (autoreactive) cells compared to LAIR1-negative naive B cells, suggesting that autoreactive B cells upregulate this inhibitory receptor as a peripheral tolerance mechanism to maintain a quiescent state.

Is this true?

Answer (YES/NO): YES